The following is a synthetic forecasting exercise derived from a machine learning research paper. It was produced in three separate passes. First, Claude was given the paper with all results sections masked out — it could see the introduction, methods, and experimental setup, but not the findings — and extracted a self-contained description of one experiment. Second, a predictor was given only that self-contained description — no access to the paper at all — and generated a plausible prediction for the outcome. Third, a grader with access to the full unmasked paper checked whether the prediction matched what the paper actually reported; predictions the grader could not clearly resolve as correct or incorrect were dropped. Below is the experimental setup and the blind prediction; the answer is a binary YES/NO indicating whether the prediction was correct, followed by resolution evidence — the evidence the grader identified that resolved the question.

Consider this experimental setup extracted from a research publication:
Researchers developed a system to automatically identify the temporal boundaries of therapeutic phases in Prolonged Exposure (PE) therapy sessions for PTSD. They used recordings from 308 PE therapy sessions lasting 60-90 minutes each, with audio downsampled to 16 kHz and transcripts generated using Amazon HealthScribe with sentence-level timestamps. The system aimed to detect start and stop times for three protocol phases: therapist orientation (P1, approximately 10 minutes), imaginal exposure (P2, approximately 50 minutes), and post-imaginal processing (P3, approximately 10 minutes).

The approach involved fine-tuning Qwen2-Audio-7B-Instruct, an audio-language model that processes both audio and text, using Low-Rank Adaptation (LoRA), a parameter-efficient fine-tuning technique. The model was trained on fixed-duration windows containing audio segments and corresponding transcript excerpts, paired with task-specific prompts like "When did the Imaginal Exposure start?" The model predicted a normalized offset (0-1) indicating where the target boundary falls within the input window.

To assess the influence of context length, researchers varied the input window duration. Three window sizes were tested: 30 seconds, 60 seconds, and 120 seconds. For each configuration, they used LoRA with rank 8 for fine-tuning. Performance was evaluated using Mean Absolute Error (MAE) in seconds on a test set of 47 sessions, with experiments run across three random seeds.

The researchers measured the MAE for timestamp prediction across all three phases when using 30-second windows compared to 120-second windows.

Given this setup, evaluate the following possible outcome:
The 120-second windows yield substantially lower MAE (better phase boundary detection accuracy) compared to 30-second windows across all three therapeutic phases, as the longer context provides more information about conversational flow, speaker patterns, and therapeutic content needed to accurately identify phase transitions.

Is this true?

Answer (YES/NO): NO